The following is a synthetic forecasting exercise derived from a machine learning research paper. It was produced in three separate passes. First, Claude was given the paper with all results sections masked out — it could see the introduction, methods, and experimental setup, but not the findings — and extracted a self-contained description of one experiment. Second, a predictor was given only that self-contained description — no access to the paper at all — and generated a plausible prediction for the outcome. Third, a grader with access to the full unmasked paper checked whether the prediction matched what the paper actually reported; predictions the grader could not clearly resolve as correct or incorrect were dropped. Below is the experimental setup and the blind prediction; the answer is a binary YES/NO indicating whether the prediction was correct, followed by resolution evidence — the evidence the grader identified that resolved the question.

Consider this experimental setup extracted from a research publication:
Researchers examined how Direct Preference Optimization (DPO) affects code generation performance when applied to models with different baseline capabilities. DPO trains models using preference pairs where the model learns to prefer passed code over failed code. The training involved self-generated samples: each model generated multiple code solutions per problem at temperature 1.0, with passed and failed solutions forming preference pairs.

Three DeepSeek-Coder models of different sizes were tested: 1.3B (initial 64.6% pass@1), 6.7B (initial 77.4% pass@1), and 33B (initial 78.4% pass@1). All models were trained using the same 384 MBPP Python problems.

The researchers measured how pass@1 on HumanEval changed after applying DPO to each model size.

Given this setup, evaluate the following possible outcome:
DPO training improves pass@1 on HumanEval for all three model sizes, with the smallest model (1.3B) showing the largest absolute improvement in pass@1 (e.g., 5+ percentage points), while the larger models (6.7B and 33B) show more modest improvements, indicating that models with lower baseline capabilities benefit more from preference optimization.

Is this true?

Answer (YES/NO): NO